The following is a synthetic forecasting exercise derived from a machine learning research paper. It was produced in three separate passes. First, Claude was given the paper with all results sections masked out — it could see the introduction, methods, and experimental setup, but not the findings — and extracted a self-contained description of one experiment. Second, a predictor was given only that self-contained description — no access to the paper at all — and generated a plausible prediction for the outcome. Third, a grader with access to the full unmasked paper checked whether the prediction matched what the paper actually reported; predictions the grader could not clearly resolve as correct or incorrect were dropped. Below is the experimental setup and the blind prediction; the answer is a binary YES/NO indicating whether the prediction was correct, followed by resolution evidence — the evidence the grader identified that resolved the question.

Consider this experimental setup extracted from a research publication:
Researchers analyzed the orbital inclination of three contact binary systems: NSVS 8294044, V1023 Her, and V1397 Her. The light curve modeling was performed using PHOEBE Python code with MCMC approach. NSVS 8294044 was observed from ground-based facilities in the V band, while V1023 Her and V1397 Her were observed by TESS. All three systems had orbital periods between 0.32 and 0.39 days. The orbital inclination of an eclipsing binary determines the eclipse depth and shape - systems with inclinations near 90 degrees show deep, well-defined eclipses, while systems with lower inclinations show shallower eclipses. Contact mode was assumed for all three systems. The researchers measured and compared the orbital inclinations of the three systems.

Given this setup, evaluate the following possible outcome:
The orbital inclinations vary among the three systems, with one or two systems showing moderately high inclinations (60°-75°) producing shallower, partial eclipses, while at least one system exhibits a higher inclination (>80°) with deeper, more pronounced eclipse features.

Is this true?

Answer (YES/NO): NO